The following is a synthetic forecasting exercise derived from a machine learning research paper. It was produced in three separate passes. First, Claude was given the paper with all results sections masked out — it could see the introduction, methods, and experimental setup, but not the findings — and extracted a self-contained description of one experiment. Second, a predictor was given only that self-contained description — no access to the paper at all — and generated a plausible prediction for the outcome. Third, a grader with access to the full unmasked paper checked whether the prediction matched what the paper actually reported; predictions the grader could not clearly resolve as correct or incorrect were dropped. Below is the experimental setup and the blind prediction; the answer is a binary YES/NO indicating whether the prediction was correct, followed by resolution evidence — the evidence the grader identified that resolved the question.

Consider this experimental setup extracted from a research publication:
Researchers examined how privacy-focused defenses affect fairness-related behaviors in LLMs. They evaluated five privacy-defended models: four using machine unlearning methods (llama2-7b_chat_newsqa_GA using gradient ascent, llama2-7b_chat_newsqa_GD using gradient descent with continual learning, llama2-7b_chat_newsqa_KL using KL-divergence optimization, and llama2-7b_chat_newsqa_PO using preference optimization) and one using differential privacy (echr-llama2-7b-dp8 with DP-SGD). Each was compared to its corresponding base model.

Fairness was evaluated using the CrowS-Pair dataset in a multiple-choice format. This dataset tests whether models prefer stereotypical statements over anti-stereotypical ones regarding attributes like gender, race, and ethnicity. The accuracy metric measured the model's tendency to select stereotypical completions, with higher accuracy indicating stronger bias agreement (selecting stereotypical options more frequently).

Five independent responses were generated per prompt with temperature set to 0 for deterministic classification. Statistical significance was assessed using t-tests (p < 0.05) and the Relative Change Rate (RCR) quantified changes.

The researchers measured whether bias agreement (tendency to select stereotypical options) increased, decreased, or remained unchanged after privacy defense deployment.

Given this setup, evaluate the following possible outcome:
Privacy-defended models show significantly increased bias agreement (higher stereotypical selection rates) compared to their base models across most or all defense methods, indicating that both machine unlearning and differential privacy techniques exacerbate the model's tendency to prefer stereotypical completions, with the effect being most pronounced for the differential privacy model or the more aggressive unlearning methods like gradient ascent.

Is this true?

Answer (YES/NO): NO